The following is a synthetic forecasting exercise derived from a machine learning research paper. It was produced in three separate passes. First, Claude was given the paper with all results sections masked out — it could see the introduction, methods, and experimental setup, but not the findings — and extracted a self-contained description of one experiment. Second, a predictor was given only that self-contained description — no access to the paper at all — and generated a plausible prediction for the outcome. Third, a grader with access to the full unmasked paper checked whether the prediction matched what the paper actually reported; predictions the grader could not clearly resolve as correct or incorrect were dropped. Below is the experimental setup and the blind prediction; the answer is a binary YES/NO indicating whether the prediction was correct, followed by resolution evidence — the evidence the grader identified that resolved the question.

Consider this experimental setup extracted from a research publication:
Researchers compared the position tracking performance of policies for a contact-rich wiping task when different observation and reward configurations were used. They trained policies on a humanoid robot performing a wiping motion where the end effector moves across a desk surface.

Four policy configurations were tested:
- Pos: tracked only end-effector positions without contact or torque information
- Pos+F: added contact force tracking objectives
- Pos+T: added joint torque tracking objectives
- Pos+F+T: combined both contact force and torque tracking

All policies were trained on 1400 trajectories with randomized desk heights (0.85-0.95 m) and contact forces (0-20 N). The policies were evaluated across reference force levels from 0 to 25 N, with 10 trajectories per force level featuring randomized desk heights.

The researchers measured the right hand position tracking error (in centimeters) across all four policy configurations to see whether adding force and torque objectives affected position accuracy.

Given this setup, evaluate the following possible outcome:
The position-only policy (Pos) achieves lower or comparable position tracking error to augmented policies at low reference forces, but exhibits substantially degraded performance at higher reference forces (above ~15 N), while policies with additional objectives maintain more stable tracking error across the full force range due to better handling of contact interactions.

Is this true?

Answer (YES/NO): NO